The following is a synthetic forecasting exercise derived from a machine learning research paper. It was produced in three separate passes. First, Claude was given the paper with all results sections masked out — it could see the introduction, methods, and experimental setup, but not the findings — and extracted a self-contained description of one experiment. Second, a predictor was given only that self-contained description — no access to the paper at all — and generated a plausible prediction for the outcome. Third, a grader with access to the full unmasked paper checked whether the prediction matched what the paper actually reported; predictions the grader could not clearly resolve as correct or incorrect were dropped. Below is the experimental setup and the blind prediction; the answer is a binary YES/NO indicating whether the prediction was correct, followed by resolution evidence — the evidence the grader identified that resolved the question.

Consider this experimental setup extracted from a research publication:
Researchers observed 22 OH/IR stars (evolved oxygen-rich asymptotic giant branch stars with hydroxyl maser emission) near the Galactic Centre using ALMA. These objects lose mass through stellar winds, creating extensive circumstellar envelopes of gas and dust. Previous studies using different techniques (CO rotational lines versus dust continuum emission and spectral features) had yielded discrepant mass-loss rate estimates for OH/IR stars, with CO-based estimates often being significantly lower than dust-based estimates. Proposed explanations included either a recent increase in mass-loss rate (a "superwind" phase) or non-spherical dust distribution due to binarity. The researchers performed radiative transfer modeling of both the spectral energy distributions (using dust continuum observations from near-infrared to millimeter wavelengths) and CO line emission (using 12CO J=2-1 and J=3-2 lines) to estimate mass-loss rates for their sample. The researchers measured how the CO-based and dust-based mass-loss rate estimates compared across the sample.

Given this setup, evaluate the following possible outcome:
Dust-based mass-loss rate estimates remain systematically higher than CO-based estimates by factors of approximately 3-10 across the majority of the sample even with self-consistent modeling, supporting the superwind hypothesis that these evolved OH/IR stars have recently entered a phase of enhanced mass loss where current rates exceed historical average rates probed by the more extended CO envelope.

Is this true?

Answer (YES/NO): NO